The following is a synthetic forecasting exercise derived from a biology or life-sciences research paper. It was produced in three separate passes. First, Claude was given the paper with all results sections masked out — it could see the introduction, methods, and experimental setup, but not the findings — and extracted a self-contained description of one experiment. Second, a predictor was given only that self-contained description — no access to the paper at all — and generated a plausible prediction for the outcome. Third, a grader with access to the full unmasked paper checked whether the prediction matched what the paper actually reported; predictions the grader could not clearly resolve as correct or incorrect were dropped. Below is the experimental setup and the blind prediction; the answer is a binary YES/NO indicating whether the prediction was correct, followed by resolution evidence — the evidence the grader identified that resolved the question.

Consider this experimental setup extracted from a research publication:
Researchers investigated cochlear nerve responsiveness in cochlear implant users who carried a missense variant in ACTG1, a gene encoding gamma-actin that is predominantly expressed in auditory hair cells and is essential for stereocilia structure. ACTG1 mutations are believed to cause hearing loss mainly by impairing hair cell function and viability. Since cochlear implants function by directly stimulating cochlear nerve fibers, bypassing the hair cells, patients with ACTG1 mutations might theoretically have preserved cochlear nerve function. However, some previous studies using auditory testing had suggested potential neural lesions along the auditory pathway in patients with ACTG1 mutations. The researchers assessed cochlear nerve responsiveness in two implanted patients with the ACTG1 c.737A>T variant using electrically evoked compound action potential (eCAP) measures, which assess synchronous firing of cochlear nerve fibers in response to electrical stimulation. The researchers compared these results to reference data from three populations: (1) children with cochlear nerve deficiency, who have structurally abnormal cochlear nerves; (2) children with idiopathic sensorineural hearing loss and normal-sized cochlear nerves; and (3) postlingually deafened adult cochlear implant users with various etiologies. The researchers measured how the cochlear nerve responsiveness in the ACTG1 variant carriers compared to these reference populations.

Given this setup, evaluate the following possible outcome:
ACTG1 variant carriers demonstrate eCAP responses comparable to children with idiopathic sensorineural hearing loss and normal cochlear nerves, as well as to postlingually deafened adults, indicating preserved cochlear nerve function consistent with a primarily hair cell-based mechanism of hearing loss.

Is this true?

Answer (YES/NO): NO